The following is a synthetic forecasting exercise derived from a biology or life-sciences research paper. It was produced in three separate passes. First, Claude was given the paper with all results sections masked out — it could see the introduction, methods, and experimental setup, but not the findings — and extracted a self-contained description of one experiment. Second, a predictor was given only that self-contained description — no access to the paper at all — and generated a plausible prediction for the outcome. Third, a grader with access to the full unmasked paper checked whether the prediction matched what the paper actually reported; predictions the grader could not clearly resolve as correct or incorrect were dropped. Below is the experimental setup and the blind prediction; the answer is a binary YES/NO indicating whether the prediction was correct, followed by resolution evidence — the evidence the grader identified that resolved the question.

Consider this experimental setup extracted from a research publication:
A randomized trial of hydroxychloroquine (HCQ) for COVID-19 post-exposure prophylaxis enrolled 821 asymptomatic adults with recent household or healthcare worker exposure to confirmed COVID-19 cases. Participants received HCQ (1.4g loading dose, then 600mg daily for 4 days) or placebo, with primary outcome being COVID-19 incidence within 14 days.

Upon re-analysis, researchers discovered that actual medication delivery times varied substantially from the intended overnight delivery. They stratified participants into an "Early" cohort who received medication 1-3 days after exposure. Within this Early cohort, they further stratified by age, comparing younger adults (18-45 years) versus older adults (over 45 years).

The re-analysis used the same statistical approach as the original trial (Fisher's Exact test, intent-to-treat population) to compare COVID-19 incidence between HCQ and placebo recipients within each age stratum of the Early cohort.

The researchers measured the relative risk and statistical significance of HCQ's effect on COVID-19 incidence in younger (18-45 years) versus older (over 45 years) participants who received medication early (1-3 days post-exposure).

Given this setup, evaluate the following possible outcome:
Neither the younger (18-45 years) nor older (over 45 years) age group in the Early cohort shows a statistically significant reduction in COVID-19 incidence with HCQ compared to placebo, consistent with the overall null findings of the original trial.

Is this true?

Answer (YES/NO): NO